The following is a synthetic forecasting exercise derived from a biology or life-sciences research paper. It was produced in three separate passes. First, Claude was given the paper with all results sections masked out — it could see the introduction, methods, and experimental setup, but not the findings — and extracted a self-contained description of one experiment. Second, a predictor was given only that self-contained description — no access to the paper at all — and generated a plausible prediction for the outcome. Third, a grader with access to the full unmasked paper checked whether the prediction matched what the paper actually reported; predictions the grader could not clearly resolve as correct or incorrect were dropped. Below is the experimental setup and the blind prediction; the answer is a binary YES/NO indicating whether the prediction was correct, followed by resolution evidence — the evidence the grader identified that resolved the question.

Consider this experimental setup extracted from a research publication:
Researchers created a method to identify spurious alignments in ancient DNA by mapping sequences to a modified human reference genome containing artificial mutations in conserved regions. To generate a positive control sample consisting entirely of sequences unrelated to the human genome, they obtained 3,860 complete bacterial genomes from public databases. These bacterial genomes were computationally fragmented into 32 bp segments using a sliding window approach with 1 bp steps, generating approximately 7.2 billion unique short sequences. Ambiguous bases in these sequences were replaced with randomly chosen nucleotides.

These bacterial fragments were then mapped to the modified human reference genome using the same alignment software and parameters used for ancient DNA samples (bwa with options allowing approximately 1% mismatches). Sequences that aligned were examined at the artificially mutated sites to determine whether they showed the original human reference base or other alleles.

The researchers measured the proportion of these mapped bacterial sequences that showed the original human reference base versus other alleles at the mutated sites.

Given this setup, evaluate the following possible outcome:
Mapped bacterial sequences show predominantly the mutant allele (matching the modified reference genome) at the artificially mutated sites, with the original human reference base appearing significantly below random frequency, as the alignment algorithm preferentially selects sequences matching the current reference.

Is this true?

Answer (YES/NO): YES